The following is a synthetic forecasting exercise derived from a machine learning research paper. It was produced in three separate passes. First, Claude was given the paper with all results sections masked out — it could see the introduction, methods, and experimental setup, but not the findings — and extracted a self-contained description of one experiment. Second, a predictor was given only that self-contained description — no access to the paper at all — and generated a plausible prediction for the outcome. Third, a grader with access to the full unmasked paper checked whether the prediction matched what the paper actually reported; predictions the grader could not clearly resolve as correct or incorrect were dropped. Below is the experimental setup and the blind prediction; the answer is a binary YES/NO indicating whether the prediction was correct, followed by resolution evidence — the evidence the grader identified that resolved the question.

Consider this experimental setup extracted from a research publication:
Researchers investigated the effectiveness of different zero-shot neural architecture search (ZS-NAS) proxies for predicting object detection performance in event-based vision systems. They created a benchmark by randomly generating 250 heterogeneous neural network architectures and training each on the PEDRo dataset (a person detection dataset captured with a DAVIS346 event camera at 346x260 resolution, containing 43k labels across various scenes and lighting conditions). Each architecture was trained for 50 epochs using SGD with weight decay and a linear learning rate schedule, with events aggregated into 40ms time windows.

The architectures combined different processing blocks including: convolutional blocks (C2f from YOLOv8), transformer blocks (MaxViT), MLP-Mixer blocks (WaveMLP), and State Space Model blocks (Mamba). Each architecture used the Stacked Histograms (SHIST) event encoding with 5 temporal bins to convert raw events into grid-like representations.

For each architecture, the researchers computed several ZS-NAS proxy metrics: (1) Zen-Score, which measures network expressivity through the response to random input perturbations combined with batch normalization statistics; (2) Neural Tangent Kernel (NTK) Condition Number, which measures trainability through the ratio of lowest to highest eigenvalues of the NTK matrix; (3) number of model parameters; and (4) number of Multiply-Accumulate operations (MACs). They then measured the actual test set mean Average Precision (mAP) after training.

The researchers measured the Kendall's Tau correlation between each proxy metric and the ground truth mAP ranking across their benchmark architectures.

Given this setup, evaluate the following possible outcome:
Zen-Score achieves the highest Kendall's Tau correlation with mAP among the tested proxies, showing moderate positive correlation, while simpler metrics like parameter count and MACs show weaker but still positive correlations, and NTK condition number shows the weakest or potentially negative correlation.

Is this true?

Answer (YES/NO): YES